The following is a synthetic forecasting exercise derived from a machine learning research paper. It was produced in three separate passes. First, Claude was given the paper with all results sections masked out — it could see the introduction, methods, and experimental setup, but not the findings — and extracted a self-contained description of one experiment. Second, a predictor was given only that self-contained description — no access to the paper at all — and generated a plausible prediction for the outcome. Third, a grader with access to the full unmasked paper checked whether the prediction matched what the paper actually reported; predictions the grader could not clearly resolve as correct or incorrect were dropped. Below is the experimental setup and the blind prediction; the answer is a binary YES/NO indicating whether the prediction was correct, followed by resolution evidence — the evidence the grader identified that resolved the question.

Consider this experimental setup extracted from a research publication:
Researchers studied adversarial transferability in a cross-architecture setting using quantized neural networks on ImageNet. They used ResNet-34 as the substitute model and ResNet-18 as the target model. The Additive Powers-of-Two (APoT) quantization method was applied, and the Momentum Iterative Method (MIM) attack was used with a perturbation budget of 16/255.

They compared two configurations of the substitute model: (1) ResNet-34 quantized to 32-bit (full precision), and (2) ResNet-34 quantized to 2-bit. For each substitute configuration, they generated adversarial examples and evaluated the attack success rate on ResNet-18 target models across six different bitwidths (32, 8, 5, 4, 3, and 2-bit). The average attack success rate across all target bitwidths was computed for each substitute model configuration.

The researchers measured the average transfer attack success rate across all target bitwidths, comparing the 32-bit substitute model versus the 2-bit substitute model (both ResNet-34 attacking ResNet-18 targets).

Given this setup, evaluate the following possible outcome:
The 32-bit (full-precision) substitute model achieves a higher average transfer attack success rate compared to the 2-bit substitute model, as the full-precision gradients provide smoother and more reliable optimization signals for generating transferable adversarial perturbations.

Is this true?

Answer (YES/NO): NO